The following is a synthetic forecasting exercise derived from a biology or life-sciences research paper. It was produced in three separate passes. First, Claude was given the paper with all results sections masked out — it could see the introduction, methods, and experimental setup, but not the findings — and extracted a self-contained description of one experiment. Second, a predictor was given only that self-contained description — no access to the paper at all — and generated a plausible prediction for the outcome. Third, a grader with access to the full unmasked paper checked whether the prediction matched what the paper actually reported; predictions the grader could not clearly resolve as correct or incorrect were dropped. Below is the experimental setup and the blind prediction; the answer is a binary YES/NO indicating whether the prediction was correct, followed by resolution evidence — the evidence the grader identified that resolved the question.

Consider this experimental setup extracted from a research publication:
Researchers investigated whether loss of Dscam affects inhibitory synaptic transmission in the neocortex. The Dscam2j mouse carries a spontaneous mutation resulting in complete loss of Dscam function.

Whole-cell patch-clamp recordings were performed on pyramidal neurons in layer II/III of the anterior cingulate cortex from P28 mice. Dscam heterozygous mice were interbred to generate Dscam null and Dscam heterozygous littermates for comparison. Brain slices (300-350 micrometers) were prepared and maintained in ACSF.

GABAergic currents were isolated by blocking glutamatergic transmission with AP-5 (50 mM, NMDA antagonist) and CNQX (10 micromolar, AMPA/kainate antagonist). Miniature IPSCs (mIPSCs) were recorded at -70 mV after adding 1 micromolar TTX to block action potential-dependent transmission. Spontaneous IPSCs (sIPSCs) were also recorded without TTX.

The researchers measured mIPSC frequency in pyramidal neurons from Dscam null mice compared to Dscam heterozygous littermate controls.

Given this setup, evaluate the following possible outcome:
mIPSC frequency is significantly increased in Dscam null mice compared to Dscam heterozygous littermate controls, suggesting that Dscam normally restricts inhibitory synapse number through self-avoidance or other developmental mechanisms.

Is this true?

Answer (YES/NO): NO